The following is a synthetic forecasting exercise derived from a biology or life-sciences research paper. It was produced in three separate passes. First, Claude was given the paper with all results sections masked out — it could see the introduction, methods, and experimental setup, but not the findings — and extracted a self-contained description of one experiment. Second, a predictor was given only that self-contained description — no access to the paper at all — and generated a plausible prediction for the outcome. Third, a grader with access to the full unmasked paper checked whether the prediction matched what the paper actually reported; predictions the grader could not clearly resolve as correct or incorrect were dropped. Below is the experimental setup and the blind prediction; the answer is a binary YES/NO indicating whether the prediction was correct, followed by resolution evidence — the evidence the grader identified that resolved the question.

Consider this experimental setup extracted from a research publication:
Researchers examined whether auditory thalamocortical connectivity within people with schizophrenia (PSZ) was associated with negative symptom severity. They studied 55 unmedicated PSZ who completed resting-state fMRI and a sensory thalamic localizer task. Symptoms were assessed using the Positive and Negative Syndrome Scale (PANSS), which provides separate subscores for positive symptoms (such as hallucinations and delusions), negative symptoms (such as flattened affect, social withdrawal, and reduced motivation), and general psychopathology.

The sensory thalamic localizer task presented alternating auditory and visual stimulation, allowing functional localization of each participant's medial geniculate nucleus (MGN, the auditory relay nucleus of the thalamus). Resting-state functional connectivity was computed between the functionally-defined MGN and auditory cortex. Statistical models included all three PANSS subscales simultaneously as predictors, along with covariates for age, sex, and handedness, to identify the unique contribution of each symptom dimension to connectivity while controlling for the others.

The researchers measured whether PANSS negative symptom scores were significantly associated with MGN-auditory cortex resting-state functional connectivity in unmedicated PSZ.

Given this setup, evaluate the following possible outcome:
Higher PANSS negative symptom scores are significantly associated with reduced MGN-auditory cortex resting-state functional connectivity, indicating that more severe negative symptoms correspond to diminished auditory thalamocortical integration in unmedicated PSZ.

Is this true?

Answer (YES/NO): NO